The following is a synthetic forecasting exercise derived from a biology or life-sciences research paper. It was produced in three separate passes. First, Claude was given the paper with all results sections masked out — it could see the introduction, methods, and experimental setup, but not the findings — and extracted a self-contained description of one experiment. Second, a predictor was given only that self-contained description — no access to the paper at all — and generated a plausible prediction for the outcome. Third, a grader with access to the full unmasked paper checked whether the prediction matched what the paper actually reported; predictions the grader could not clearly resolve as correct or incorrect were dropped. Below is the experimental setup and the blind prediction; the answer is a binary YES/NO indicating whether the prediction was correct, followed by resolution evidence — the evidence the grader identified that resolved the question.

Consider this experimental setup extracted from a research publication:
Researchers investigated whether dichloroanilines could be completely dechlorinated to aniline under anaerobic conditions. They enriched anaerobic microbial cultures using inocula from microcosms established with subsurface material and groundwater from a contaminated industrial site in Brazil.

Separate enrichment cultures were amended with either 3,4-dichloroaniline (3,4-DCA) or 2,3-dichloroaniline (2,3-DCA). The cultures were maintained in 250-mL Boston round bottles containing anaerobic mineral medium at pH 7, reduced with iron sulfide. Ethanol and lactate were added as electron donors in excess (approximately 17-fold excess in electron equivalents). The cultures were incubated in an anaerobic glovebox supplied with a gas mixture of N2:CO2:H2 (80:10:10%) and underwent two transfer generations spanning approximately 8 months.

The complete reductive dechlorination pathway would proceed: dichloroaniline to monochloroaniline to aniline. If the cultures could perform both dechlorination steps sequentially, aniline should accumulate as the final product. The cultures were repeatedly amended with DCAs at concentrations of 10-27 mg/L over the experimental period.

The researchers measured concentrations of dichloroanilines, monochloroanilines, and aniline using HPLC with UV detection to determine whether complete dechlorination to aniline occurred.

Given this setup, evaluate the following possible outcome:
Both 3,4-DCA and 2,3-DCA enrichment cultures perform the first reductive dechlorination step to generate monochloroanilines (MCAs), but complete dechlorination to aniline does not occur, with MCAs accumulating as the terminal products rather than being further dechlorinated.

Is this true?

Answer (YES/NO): NO